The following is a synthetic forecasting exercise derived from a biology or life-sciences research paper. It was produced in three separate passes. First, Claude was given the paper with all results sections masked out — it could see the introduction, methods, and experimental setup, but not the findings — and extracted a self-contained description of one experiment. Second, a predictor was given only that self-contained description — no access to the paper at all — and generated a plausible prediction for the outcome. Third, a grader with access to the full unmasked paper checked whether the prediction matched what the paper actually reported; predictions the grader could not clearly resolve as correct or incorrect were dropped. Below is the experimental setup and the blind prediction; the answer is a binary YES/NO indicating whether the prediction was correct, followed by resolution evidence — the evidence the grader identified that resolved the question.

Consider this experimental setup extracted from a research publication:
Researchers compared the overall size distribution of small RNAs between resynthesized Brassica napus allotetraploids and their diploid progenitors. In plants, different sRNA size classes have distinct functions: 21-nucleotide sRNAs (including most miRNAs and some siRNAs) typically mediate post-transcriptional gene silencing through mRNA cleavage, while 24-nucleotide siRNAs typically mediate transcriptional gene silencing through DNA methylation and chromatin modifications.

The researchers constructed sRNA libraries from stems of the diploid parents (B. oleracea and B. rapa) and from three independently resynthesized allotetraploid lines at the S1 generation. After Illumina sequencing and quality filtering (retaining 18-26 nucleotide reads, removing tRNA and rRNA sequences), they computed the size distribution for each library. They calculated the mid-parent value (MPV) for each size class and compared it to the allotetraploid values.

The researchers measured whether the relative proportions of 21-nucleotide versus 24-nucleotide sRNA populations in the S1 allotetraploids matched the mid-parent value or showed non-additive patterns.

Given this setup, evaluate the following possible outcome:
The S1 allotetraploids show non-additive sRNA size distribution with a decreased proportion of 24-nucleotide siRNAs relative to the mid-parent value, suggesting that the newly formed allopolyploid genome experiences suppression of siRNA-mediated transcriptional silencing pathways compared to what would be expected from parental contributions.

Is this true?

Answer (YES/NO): YES